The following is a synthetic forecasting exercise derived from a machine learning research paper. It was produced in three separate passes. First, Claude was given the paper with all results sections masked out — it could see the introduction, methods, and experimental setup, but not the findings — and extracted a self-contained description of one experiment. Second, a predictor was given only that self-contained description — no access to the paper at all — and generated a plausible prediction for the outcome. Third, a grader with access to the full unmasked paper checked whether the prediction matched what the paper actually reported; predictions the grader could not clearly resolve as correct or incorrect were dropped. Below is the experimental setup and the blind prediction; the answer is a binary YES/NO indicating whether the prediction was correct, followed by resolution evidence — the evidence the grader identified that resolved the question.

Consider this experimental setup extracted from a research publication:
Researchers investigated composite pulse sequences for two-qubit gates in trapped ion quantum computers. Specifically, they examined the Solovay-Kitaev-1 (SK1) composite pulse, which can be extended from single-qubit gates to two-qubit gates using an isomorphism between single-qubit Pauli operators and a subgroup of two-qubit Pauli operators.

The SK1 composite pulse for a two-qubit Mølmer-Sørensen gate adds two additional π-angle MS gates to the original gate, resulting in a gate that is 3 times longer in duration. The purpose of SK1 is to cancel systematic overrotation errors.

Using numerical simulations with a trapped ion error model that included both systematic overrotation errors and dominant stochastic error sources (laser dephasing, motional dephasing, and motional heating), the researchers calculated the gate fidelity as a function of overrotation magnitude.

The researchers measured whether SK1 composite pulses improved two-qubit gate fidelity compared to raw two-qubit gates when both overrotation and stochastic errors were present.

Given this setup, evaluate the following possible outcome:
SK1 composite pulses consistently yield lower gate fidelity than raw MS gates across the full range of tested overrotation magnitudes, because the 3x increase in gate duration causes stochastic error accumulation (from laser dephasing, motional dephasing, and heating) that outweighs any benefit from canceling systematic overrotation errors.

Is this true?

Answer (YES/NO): YES